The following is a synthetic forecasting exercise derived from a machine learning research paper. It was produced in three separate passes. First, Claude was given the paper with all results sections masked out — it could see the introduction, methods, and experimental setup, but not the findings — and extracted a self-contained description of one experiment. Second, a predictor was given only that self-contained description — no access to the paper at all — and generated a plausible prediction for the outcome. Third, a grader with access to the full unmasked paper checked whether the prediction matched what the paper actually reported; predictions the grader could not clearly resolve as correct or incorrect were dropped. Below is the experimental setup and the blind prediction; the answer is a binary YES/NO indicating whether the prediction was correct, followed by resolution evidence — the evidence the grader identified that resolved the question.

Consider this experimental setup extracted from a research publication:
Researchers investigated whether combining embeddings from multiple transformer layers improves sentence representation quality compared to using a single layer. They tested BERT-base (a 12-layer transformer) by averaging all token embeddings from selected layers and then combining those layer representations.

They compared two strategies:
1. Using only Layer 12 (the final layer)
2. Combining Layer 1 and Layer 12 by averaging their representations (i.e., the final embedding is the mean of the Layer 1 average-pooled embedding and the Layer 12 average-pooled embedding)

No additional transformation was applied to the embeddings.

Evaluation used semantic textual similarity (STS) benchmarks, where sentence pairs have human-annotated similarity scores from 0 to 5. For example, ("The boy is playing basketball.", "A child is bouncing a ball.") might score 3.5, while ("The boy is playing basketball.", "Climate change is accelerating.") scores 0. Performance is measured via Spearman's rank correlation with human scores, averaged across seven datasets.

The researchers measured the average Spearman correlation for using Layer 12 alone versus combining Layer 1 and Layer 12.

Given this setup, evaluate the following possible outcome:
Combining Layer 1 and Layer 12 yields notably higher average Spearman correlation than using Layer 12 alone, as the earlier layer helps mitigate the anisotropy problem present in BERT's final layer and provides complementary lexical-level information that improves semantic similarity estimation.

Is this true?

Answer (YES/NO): YES